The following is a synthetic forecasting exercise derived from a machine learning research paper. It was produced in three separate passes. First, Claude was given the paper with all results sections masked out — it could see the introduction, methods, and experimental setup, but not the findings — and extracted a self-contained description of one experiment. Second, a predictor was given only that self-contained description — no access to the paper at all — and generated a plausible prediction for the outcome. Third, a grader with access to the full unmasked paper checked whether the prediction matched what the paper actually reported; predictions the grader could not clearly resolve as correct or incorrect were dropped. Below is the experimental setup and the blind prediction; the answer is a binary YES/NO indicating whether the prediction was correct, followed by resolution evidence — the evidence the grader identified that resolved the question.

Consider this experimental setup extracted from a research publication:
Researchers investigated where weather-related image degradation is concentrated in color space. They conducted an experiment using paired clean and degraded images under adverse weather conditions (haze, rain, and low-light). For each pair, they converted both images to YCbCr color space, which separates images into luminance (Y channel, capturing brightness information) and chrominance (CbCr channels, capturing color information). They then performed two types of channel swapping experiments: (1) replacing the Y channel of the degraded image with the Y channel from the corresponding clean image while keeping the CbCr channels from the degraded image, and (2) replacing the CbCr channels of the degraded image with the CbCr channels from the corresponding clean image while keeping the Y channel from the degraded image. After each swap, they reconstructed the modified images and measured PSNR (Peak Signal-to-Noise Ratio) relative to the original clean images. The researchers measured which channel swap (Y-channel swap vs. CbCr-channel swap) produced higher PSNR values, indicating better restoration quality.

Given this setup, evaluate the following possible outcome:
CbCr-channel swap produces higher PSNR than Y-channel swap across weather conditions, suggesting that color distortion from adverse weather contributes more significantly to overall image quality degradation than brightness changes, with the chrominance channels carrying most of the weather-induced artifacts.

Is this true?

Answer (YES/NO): NO